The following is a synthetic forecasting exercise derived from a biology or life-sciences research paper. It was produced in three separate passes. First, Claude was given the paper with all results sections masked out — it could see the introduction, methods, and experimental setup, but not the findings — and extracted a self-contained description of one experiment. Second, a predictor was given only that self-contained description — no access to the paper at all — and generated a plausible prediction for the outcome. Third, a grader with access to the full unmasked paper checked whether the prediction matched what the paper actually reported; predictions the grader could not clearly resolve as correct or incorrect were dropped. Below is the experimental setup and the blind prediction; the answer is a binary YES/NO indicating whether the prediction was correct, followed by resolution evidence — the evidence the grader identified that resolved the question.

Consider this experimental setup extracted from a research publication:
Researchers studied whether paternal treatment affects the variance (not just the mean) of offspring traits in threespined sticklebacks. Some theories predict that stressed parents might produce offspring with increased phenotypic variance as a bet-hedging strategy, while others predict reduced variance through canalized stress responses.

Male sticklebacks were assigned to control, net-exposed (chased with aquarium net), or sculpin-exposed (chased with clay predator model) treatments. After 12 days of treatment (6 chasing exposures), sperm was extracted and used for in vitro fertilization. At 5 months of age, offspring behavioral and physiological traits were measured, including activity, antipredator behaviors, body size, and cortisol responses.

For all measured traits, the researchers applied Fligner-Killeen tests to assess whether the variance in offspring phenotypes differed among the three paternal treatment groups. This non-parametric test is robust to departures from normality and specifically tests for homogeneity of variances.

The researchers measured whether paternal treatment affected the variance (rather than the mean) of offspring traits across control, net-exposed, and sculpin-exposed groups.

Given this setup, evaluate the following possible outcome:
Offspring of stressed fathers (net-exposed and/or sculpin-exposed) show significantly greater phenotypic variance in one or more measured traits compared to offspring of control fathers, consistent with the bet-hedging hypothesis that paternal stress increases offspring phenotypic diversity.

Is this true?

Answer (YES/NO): NO